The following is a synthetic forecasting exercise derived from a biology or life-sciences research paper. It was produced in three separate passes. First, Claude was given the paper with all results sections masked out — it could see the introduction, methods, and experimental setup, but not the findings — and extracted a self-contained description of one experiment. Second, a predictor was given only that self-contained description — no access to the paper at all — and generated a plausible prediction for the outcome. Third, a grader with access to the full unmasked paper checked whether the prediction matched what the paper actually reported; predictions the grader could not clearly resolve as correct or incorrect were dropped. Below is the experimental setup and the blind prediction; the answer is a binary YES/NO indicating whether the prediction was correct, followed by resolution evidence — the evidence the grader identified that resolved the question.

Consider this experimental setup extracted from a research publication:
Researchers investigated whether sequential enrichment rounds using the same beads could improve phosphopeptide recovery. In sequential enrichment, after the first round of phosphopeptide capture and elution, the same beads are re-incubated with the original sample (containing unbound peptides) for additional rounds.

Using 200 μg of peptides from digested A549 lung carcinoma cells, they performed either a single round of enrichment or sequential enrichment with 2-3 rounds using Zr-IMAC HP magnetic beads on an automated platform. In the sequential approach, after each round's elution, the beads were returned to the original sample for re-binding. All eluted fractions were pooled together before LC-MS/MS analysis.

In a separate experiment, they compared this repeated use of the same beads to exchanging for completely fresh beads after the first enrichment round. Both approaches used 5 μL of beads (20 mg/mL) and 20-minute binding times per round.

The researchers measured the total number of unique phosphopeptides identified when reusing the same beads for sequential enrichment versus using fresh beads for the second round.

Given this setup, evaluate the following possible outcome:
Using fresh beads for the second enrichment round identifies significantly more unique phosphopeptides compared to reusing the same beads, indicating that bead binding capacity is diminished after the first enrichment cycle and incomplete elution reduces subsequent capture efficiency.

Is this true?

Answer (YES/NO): NO